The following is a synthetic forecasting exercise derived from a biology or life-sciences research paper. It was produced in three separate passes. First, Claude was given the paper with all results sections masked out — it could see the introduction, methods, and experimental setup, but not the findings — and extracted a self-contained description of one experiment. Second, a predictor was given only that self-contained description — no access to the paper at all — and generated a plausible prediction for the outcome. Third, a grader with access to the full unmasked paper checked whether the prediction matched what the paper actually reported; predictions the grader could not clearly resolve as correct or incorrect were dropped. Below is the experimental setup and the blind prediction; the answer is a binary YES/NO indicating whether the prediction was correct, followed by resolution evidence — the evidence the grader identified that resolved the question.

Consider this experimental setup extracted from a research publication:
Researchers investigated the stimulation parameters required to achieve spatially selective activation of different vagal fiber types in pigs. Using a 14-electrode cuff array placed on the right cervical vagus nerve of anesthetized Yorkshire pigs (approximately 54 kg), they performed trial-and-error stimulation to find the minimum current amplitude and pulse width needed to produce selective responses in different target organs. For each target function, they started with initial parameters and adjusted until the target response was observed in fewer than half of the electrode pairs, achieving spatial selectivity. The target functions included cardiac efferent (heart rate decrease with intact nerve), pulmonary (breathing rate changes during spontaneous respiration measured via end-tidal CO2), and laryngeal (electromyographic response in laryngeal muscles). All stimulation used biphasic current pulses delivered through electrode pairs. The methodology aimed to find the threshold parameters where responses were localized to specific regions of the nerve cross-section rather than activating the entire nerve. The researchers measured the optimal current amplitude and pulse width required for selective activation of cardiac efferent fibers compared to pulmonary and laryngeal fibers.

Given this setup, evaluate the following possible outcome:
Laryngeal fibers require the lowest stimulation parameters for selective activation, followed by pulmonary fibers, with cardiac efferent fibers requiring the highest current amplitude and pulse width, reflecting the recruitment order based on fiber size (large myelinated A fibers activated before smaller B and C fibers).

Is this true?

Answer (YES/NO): YES